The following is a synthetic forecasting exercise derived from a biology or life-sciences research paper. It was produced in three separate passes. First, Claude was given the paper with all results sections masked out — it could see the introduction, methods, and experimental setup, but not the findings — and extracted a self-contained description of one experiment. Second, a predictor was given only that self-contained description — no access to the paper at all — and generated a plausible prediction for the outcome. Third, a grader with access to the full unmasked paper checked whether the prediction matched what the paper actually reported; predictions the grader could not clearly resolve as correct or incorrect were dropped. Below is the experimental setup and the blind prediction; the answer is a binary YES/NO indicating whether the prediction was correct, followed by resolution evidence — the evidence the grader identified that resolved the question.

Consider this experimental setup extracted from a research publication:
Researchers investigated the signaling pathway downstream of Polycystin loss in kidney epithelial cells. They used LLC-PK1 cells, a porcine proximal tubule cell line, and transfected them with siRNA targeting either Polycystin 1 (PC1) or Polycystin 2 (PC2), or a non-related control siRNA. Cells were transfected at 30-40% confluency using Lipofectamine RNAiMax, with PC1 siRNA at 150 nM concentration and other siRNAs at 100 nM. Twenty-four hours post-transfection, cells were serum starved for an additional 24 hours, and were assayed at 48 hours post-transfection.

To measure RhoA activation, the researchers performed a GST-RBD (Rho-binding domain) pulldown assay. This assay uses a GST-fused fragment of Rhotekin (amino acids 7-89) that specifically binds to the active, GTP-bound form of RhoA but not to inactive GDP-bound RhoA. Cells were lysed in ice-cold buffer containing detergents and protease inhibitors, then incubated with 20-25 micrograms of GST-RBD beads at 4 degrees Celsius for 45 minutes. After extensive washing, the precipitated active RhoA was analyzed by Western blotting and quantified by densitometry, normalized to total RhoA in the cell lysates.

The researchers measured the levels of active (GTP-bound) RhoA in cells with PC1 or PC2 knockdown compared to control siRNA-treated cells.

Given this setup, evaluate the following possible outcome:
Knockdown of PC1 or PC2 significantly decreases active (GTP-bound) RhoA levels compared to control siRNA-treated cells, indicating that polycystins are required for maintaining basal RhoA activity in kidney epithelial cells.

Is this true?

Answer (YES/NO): NO